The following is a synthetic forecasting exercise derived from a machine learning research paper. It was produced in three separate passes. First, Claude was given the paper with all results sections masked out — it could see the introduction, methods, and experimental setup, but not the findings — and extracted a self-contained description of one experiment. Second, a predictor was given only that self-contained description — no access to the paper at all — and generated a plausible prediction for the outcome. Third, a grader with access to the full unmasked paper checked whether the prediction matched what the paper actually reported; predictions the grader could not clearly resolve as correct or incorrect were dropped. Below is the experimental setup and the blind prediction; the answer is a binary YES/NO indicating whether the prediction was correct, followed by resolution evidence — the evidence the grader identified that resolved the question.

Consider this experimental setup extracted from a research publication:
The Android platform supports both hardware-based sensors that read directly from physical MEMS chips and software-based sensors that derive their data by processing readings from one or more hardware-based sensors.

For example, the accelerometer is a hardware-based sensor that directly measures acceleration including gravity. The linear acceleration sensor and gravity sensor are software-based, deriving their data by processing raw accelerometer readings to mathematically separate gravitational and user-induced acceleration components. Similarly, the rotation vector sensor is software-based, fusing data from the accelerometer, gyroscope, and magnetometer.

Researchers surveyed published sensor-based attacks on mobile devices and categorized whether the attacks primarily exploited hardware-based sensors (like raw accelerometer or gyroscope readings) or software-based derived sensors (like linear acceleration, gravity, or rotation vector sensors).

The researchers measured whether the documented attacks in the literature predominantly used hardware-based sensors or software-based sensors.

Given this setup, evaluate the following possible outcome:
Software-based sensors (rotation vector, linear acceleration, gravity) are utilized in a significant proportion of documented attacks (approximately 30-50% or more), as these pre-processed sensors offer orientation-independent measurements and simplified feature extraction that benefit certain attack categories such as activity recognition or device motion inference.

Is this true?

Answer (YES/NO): NO